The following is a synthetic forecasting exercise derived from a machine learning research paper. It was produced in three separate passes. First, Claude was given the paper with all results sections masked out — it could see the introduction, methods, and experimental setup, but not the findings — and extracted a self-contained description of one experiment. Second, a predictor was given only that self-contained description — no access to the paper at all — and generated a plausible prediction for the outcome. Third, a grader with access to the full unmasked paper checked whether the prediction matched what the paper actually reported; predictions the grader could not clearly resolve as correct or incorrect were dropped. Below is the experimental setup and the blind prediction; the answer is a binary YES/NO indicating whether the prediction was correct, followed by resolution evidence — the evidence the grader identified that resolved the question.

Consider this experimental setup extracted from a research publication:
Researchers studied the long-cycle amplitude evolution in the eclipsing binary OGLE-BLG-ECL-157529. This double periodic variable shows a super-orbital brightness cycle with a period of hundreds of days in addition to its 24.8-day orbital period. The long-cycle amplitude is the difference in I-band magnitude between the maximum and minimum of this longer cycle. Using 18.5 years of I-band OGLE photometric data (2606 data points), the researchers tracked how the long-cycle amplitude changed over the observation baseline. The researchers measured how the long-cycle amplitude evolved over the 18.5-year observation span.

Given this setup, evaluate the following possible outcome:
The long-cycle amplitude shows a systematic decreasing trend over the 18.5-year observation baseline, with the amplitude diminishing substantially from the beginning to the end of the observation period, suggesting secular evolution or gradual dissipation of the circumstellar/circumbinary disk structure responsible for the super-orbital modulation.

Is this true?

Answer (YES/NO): YES